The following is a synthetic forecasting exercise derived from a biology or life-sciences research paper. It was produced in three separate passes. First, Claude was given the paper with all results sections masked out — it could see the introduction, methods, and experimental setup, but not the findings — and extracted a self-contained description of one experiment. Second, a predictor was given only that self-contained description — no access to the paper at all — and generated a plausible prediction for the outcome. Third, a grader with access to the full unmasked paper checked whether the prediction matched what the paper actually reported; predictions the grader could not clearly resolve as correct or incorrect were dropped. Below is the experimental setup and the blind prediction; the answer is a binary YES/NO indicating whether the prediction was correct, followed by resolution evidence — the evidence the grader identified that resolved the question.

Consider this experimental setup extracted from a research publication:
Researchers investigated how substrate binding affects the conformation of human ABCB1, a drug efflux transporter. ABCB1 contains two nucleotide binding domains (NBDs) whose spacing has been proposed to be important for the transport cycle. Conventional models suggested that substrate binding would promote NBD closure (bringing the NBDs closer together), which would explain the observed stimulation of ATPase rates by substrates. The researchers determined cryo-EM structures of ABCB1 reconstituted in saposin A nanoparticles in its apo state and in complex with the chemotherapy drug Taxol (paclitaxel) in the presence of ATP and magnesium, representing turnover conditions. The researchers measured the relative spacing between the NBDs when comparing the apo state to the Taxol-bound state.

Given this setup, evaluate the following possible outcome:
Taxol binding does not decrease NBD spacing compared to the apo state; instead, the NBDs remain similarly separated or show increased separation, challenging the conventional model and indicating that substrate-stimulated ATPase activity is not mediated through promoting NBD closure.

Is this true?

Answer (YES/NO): YES